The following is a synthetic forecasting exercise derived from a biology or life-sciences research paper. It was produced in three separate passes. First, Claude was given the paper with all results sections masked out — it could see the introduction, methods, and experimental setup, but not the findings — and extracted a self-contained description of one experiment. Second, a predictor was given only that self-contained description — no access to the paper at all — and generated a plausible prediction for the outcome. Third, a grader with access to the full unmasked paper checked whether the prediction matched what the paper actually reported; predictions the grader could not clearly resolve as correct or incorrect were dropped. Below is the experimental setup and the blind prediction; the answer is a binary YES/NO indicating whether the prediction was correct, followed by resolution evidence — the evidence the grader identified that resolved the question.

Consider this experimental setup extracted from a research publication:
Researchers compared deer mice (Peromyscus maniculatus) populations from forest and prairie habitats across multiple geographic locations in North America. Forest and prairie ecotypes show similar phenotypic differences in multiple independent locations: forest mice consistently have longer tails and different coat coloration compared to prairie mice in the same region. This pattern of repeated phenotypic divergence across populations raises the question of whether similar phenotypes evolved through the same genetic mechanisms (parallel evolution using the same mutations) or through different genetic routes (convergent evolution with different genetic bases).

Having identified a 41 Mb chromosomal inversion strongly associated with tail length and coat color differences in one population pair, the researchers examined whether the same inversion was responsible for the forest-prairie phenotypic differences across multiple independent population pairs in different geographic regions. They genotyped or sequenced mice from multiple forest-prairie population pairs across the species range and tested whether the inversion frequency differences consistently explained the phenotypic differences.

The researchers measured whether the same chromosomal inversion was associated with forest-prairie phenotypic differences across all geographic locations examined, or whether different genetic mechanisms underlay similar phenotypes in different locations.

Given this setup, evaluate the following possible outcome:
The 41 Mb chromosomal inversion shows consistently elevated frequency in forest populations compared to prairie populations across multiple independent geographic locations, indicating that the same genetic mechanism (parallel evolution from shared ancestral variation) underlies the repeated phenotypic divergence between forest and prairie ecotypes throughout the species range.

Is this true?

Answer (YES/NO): NO